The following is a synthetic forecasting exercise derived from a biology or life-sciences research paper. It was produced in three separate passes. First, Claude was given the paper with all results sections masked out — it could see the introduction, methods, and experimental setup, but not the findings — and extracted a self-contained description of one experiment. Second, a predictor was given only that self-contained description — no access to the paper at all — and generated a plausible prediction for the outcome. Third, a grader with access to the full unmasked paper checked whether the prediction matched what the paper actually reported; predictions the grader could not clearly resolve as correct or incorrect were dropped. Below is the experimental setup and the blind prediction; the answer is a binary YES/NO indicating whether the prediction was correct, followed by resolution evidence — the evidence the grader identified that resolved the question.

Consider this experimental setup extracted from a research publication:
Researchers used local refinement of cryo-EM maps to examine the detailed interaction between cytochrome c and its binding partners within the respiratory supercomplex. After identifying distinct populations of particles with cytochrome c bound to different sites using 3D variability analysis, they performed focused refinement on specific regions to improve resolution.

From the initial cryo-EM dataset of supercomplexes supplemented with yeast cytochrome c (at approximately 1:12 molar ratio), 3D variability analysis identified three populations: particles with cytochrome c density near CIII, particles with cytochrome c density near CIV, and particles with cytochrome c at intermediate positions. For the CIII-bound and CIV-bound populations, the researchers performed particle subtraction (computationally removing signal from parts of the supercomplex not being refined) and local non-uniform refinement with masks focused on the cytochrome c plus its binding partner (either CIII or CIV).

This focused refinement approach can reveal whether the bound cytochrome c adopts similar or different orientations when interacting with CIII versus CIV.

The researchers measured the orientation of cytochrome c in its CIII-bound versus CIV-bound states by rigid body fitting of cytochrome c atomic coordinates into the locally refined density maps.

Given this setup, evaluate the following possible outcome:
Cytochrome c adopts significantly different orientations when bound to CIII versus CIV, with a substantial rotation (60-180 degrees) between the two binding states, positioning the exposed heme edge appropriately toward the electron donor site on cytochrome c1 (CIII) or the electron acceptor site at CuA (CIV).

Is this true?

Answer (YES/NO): NO